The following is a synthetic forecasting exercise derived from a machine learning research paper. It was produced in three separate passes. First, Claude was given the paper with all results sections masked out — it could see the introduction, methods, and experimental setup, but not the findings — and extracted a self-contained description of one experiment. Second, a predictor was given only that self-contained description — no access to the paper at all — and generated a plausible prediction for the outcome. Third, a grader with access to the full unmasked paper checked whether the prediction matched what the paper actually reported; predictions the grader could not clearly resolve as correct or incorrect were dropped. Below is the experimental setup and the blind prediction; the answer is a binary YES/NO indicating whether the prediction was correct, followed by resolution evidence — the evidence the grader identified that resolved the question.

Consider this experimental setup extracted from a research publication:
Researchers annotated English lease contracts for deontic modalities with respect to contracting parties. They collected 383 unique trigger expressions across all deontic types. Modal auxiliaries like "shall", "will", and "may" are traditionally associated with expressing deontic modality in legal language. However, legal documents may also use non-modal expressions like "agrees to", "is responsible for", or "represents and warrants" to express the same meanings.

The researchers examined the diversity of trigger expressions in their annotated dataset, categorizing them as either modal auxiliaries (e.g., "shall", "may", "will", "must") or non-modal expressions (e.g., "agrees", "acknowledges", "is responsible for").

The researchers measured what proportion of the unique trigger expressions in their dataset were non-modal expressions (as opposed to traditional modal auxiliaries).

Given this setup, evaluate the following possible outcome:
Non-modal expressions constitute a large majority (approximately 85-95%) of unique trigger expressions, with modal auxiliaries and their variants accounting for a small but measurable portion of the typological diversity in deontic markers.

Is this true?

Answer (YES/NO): NO